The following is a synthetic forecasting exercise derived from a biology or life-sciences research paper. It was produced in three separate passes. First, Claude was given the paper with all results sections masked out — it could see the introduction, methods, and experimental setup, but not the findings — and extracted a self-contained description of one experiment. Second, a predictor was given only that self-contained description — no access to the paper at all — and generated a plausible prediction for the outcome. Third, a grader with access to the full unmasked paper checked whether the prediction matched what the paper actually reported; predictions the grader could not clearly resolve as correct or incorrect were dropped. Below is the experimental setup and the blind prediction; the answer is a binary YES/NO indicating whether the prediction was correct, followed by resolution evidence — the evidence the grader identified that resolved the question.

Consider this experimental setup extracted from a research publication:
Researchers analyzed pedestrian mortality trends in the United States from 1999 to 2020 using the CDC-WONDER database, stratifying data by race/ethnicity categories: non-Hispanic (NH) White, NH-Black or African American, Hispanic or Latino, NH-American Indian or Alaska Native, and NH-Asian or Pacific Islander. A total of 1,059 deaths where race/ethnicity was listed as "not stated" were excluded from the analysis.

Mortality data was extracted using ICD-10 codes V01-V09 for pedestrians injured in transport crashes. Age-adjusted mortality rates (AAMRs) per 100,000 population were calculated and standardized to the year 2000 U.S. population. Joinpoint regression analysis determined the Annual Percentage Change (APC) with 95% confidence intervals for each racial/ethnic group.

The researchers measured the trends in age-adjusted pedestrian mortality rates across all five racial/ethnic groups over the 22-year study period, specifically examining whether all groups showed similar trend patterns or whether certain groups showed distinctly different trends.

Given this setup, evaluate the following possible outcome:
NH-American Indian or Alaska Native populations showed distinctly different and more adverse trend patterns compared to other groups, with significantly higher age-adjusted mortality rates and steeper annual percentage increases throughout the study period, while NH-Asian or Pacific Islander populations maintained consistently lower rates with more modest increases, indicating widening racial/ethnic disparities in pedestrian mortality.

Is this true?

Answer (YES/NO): NO